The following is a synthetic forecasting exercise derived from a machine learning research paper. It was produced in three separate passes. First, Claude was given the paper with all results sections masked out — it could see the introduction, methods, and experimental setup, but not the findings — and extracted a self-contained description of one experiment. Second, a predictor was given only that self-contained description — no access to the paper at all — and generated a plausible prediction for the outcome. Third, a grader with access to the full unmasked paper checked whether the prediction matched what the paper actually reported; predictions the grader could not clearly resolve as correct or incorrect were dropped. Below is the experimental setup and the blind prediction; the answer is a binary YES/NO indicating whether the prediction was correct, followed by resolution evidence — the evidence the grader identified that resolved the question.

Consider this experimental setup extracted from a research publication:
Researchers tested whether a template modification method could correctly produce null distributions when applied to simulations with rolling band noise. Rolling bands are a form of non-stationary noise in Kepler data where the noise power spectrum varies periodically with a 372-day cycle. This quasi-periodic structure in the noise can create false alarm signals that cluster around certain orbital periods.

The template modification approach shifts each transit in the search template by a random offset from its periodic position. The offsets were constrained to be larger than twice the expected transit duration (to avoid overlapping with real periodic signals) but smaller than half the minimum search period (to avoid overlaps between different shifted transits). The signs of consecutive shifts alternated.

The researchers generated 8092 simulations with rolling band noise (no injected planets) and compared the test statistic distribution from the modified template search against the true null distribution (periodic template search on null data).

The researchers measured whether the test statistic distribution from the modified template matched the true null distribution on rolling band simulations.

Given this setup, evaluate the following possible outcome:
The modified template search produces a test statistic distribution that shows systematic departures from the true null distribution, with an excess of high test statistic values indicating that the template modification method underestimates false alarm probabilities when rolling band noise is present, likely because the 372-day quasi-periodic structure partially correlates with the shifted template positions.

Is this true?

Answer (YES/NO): NO